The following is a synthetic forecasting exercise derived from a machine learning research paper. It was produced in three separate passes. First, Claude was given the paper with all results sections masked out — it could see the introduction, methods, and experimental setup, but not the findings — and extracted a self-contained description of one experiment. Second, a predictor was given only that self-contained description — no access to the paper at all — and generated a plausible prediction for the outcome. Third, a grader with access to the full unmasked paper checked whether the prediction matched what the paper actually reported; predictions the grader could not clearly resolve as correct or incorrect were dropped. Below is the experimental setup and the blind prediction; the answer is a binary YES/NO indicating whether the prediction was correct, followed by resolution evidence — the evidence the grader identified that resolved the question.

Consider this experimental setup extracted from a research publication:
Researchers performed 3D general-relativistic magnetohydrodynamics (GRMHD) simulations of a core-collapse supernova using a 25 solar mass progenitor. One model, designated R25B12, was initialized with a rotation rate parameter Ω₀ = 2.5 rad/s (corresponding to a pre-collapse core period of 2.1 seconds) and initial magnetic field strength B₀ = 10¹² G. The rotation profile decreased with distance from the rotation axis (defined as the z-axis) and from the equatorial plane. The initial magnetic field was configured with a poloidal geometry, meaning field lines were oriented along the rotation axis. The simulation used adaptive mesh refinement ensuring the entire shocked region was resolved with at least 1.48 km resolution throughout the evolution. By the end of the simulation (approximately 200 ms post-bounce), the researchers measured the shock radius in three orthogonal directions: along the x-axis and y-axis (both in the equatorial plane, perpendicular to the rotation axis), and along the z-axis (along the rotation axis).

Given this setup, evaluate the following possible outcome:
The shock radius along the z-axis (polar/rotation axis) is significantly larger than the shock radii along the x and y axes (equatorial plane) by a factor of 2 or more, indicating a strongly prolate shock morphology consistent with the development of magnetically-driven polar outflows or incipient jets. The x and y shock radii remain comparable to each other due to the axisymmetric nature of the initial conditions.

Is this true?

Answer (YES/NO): NO